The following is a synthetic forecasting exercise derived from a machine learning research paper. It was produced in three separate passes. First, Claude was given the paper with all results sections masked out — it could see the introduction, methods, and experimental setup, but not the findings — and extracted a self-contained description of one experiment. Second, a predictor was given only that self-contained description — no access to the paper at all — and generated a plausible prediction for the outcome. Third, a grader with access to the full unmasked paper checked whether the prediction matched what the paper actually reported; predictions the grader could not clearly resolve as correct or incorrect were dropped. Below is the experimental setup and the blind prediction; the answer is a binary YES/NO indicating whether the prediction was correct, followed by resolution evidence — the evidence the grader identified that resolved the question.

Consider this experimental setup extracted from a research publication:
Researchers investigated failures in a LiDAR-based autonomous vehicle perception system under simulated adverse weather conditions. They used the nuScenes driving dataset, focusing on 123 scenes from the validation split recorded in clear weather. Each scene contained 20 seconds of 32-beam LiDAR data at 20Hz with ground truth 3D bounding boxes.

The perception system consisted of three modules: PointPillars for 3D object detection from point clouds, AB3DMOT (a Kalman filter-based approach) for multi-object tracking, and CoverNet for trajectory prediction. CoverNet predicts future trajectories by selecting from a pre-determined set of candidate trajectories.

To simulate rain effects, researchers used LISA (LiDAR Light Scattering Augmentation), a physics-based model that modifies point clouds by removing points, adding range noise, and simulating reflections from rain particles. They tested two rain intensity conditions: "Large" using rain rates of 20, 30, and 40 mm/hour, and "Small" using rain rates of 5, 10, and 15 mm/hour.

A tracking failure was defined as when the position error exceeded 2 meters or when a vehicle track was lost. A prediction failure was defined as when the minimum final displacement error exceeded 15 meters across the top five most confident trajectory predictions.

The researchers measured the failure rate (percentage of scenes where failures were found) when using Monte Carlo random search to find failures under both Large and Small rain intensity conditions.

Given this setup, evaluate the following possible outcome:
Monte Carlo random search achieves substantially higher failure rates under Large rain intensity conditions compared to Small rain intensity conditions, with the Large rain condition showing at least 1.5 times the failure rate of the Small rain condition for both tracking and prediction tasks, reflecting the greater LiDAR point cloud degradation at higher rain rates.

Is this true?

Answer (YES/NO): NO